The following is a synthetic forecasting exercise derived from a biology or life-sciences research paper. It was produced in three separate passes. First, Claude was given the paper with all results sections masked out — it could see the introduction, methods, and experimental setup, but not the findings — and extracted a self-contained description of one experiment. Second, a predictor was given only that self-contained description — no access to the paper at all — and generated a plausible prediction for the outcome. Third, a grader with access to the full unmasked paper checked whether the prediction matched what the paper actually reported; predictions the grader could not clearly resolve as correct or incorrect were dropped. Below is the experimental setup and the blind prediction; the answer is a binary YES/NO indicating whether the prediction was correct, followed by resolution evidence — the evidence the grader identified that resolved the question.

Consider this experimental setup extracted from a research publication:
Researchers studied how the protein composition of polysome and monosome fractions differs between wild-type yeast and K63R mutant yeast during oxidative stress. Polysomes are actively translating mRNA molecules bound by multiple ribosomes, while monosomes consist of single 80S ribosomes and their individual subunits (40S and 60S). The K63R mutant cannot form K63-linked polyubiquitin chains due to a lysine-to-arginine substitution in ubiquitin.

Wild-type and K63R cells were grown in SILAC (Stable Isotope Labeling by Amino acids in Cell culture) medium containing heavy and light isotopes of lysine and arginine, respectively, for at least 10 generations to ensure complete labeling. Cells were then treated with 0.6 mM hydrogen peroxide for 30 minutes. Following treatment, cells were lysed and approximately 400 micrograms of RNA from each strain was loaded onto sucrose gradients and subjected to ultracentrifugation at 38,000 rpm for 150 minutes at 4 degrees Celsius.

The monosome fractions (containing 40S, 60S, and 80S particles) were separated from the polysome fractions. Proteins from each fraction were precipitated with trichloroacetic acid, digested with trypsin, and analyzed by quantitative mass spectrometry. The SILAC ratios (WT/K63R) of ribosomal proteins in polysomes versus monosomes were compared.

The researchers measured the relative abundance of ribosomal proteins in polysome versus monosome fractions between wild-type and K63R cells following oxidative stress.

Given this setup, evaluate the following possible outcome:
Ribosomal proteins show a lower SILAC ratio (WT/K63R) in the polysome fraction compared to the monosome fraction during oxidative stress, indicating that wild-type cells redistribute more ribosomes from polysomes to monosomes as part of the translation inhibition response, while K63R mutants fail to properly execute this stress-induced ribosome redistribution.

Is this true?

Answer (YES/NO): NO